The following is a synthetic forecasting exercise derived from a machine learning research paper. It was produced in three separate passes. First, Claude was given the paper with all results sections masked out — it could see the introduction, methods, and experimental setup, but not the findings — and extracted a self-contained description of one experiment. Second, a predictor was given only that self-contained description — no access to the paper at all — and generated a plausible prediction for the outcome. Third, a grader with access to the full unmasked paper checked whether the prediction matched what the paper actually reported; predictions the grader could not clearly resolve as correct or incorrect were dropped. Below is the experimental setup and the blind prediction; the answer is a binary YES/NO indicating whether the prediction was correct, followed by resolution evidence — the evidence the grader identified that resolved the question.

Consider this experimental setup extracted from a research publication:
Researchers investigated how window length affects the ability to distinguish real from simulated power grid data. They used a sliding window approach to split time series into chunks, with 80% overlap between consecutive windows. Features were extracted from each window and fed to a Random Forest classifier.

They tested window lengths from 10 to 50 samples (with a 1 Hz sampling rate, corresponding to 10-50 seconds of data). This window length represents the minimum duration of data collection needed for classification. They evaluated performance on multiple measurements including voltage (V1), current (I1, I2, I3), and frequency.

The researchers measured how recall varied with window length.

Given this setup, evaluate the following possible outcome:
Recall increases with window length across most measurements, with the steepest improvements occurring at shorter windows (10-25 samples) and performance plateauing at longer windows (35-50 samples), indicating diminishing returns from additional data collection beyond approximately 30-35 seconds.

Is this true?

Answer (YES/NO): NO